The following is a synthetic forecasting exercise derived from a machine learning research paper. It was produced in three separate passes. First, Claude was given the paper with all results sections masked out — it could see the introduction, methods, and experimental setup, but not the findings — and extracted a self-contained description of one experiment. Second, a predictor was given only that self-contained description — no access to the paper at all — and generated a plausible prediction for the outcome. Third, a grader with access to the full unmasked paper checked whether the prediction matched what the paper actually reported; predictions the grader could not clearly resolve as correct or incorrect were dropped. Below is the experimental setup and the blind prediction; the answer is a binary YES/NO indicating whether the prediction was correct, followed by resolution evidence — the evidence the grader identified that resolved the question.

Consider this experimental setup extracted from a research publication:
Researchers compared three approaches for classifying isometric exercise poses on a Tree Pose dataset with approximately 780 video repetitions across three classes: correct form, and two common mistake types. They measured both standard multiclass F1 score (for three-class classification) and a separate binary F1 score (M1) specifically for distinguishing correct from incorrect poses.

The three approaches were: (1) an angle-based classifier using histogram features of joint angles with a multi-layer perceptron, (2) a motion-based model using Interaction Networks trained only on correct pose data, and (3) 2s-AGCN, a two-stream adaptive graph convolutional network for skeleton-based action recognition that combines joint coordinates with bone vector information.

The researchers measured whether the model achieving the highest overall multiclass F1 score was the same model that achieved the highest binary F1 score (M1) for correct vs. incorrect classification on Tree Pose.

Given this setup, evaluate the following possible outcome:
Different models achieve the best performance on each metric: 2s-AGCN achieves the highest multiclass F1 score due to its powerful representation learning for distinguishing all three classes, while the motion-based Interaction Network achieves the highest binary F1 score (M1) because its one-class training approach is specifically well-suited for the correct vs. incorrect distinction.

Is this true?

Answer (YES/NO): NO